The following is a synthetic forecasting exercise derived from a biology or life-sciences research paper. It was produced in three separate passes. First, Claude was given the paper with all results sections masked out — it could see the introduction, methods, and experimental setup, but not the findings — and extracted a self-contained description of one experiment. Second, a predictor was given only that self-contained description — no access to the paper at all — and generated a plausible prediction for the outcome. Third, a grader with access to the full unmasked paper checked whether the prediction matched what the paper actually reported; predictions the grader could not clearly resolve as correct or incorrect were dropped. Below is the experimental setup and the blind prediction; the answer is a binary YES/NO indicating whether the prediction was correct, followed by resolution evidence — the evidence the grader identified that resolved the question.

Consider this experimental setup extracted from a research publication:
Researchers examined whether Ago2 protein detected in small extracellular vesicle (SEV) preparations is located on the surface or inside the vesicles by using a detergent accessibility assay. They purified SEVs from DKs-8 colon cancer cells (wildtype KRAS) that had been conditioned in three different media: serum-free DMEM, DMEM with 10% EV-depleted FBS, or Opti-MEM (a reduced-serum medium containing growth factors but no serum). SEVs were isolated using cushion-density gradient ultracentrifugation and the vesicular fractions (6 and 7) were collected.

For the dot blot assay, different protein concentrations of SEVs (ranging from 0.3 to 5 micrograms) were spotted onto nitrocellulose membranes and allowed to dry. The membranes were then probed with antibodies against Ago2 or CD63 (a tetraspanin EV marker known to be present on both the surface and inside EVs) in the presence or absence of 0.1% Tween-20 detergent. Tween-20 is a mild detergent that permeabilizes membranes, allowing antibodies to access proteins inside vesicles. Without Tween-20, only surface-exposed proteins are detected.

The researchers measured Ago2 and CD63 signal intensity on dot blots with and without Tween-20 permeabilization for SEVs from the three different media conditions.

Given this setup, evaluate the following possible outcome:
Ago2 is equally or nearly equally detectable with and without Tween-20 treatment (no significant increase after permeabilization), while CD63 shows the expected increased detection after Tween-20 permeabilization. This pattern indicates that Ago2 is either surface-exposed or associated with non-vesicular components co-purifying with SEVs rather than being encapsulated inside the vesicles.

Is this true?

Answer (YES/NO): NO